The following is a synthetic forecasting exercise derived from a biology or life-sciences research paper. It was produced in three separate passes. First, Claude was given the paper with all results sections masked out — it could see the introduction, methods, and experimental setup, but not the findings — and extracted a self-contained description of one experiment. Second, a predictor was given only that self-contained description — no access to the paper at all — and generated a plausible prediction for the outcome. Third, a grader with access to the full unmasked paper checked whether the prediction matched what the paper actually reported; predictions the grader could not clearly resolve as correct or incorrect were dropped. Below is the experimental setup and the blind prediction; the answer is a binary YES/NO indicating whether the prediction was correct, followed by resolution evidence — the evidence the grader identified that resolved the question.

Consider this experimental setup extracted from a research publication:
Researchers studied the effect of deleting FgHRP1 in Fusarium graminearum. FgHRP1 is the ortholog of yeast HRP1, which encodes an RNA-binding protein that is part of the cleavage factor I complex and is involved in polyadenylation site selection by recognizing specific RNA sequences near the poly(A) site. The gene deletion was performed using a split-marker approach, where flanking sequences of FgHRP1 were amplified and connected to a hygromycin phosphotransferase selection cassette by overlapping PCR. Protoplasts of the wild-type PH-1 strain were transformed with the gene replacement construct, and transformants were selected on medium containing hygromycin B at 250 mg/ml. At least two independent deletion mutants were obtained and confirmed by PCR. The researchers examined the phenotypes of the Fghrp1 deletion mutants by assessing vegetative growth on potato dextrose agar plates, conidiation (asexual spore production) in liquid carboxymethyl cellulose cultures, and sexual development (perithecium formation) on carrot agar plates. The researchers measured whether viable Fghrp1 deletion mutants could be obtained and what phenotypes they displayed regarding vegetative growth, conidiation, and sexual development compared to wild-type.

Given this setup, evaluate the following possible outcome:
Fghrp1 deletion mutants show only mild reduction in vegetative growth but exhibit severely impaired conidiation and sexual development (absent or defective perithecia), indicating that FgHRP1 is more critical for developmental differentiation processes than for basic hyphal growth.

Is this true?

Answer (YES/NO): NO